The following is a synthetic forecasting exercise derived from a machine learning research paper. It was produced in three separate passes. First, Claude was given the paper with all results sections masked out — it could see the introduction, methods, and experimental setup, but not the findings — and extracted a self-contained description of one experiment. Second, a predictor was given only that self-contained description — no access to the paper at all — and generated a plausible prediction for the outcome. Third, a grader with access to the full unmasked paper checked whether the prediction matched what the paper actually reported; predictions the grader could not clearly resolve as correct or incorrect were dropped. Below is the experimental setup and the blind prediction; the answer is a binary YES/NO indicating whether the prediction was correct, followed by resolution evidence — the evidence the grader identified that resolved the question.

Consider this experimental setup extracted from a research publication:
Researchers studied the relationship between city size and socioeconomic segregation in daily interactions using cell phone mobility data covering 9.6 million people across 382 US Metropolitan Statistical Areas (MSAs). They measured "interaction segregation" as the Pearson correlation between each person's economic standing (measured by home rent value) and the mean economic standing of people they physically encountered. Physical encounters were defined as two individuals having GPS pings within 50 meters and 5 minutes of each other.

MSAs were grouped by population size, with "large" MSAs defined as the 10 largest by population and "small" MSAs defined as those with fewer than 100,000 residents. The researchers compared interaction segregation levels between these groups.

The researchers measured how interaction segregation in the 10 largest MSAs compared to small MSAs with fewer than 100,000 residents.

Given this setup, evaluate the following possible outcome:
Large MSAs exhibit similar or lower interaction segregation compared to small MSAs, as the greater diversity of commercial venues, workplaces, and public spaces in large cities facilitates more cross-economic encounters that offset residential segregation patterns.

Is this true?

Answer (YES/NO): NO